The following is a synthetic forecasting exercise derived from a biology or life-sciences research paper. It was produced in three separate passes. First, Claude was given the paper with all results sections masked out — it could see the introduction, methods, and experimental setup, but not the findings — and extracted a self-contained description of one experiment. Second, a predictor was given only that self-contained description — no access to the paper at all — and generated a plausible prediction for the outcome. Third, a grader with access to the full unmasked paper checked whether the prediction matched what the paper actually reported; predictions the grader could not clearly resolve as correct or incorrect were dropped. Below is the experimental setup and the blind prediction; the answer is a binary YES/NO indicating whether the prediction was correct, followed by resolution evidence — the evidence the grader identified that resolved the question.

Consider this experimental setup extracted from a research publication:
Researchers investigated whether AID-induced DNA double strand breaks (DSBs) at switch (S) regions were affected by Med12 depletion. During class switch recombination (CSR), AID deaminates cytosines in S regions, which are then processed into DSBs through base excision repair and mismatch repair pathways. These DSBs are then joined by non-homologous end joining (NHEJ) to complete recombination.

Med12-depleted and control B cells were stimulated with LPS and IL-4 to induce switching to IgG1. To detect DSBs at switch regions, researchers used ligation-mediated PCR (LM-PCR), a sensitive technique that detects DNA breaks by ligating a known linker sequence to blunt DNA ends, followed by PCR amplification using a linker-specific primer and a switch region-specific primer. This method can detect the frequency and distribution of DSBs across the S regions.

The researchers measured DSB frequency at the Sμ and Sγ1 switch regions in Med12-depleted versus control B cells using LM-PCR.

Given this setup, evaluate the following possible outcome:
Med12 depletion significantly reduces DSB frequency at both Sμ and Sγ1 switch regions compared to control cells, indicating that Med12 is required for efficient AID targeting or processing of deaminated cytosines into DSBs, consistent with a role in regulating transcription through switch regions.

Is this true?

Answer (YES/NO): YES